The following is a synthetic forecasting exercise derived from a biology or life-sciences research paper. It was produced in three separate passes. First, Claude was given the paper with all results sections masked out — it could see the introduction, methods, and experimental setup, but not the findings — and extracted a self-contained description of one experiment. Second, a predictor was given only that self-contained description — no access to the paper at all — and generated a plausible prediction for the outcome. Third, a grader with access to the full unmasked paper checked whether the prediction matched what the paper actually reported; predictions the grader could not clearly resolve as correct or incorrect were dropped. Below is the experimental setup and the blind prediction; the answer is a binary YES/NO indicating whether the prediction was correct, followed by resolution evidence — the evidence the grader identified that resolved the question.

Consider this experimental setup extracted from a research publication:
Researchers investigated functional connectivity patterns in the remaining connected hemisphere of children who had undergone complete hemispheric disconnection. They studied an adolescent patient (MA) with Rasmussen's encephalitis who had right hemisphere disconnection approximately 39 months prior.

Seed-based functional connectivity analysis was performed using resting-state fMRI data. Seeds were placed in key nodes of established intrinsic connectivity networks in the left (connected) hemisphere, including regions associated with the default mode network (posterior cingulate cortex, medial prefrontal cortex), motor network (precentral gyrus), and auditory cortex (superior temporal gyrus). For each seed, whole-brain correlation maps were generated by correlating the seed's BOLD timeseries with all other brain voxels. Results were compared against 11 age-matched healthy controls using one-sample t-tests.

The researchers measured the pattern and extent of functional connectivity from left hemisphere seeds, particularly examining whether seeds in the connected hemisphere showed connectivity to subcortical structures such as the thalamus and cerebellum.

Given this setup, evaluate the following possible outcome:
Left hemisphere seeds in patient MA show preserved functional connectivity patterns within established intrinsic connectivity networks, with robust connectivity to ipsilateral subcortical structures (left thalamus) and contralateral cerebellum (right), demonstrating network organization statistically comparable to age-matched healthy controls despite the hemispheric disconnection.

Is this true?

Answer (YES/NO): NO